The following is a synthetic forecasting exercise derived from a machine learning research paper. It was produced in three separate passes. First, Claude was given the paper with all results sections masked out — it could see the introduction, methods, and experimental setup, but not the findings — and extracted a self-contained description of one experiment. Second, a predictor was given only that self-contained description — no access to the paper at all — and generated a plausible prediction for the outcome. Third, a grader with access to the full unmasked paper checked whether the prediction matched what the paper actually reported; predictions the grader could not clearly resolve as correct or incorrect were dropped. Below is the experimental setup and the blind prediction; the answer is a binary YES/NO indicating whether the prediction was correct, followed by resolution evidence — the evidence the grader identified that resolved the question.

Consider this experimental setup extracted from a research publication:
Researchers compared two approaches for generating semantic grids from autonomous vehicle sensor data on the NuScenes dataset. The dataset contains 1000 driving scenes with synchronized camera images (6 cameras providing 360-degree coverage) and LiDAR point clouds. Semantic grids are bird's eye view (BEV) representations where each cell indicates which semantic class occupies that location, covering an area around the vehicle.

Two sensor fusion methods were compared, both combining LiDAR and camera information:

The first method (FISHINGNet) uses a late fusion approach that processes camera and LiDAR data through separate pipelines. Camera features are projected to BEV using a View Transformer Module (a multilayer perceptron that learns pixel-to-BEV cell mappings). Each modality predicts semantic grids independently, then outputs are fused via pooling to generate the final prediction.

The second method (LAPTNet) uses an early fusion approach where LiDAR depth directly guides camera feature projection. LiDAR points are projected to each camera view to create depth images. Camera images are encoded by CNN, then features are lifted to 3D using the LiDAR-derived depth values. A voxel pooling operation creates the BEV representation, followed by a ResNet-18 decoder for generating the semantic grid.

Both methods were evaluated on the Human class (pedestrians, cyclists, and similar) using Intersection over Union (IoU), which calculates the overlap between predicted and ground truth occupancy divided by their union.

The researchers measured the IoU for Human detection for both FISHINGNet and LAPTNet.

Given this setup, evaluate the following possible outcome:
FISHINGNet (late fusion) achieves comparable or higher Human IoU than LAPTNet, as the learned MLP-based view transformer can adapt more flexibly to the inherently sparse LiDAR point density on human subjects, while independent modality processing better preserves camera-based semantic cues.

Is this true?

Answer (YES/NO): YES